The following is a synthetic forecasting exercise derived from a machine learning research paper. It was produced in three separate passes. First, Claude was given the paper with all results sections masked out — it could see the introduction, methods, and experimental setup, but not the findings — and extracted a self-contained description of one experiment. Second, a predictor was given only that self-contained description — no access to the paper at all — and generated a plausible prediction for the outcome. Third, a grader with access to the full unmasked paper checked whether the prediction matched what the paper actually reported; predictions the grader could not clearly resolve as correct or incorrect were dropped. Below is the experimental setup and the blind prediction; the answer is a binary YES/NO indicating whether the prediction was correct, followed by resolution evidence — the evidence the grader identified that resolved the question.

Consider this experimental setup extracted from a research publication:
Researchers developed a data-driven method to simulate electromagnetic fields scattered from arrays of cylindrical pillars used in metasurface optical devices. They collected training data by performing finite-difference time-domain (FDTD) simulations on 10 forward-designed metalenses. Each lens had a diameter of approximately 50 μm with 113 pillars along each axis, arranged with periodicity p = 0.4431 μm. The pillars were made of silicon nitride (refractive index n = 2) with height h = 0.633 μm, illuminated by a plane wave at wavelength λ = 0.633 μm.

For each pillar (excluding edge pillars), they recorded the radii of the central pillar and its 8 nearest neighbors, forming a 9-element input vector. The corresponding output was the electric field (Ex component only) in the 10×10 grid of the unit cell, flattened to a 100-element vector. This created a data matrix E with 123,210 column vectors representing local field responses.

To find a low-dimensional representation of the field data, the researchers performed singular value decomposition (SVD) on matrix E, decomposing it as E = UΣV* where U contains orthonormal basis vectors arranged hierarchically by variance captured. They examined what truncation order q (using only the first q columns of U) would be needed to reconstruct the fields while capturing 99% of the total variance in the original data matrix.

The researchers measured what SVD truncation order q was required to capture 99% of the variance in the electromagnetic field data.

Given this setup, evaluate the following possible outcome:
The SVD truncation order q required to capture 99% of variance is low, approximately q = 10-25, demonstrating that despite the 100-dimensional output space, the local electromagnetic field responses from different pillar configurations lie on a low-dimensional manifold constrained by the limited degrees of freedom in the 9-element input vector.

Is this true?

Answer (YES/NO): YES